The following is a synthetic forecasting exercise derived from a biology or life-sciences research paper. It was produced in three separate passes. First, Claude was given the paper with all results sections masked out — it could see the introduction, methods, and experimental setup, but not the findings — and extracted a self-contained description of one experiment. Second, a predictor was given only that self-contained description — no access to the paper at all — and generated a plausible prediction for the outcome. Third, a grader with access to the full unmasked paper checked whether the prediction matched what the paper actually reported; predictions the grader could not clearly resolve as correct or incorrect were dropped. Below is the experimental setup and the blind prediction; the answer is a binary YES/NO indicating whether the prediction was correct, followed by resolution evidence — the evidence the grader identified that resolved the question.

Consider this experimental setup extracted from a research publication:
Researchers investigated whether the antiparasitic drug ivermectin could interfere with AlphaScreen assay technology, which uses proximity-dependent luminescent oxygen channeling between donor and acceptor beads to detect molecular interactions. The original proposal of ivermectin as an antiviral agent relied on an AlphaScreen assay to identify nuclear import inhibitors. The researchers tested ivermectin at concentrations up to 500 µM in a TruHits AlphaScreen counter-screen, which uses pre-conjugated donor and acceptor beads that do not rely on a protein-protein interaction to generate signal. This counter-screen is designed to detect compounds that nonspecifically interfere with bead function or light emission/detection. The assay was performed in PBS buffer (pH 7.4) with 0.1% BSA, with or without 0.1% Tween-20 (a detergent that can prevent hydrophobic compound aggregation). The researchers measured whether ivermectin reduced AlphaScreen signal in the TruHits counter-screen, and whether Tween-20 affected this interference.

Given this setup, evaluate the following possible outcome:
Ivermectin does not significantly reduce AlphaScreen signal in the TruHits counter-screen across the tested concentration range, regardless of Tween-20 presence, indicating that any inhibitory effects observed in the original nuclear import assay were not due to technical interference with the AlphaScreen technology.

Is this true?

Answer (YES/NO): NO